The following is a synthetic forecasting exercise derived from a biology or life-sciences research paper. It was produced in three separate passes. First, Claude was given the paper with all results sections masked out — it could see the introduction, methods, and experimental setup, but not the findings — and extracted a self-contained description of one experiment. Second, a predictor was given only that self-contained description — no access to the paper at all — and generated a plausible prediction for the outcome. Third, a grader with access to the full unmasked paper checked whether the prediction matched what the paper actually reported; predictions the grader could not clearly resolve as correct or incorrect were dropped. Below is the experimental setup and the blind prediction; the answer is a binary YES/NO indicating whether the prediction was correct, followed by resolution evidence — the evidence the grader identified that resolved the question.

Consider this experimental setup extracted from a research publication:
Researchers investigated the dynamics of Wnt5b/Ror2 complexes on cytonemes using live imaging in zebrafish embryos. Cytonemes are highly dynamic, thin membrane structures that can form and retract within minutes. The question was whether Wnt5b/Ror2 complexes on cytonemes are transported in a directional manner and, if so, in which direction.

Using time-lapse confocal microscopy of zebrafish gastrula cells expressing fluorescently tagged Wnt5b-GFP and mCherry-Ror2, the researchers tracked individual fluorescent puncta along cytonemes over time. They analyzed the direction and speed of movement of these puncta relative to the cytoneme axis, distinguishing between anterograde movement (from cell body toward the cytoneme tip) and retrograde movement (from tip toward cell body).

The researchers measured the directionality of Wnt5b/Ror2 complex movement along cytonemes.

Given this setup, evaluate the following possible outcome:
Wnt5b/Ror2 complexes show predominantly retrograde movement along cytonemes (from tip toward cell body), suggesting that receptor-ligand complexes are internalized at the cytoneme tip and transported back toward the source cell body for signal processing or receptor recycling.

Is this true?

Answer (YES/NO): NO